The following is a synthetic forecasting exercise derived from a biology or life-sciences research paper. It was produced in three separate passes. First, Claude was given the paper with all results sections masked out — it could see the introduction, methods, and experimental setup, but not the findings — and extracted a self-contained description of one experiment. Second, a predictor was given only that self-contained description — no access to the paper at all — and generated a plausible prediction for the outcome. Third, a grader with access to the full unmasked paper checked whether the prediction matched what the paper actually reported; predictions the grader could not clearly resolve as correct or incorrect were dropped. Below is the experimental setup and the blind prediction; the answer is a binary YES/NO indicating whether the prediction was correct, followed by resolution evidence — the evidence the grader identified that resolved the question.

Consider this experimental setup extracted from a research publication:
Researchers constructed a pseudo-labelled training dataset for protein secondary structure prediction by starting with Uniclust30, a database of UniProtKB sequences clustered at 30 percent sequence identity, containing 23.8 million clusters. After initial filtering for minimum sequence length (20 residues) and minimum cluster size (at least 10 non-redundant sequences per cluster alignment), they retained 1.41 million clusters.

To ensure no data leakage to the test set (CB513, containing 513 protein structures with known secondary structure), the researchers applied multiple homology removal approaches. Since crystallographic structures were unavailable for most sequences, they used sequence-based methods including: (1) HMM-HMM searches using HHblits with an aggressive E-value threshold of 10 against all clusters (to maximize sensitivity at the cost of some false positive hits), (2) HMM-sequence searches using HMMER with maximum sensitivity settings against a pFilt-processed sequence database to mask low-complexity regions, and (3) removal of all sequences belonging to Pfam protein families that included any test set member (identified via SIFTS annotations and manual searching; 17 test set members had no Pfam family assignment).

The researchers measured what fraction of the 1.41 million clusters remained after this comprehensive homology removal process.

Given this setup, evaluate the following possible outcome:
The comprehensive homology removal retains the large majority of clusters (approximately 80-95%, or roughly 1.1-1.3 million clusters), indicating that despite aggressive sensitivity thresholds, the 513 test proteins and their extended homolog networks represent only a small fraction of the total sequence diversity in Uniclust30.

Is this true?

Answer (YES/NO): NO